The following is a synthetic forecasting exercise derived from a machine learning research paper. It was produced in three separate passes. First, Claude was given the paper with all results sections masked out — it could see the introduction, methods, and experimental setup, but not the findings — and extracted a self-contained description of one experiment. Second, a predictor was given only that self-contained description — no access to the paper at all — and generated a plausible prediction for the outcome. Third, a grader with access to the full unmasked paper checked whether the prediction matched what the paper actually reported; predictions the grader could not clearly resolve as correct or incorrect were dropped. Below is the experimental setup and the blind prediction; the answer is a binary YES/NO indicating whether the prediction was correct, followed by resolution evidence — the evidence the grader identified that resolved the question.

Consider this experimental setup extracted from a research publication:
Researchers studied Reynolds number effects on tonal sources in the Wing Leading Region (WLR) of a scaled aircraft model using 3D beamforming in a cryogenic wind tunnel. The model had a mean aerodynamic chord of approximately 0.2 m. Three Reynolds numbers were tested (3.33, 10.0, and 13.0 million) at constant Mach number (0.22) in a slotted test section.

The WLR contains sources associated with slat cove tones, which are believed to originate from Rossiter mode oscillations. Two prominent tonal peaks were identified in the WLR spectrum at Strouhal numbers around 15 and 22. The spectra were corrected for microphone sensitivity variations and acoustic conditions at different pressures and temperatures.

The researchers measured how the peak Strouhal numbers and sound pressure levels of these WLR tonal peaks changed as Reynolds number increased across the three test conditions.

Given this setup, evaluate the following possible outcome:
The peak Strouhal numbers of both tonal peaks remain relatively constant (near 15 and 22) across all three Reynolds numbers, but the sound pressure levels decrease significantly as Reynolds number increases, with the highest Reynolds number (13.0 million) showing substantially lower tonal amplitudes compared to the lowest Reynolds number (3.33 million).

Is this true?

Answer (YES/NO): NO